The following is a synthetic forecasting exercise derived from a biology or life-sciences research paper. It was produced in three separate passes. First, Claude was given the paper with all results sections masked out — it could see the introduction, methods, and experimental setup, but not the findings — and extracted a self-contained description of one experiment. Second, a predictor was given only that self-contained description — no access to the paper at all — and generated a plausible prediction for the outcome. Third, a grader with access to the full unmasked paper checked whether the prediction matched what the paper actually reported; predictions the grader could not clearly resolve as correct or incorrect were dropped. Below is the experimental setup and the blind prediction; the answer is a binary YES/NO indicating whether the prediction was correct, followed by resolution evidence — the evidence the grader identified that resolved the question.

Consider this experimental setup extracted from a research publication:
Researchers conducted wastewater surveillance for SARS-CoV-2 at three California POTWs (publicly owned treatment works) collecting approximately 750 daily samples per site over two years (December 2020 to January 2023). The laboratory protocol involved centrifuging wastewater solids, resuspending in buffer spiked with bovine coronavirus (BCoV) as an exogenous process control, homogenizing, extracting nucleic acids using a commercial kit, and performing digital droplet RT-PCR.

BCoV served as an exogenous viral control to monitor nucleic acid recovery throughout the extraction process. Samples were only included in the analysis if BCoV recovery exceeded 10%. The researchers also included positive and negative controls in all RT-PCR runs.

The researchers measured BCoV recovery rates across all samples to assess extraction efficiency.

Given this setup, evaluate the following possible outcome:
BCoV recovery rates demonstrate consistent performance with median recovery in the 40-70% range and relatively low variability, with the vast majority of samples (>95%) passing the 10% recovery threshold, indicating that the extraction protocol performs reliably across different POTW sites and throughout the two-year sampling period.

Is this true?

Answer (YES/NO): NO